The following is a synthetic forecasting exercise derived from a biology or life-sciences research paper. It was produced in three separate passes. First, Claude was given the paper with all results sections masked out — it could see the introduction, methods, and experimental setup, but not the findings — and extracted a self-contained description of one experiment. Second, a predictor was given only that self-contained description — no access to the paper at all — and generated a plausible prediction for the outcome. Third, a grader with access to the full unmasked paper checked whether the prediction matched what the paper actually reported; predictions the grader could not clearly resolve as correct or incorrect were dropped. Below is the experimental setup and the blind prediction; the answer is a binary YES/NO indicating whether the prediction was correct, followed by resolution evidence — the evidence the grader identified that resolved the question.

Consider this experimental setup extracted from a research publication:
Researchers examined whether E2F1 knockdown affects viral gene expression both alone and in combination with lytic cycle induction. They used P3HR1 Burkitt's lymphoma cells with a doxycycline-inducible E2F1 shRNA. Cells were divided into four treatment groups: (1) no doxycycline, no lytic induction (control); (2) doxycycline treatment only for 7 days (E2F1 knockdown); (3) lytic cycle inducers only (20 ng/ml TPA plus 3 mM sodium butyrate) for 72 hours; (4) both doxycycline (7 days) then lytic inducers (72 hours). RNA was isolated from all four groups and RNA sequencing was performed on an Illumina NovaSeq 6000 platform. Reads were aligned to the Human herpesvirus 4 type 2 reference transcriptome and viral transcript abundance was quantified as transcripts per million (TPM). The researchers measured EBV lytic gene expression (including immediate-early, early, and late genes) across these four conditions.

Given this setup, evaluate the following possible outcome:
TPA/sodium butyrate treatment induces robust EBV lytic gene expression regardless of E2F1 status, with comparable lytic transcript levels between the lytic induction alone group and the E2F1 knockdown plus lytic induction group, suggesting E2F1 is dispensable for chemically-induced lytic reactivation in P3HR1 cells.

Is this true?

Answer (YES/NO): NO